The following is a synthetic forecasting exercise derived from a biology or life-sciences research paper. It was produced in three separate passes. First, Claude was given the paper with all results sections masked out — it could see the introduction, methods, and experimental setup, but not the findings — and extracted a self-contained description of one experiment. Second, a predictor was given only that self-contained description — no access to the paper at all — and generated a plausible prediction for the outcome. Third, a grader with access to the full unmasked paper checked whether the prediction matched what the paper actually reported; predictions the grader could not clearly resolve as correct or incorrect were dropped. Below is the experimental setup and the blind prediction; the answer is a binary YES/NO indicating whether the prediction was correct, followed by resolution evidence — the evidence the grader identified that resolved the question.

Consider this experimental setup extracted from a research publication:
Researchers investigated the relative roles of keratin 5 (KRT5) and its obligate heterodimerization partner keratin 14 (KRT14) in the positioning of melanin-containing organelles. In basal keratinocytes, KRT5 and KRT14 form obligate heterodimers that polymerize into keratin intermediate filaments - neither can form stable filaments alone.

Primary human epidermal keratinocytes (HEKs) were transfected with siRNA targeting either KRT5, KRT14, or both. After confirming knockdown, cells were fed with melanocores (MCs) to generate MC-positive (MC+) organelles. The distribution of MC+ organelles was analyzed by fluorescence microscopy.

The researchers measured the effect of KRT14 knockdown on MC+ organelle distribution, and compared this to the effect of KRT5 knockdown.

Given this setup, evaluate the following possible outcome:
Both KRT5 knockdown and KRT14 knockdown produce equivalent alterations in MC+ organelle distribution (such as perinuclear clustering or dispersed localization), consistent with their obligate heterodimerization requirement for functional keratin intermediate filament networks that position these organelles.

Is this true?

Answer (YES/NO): YES